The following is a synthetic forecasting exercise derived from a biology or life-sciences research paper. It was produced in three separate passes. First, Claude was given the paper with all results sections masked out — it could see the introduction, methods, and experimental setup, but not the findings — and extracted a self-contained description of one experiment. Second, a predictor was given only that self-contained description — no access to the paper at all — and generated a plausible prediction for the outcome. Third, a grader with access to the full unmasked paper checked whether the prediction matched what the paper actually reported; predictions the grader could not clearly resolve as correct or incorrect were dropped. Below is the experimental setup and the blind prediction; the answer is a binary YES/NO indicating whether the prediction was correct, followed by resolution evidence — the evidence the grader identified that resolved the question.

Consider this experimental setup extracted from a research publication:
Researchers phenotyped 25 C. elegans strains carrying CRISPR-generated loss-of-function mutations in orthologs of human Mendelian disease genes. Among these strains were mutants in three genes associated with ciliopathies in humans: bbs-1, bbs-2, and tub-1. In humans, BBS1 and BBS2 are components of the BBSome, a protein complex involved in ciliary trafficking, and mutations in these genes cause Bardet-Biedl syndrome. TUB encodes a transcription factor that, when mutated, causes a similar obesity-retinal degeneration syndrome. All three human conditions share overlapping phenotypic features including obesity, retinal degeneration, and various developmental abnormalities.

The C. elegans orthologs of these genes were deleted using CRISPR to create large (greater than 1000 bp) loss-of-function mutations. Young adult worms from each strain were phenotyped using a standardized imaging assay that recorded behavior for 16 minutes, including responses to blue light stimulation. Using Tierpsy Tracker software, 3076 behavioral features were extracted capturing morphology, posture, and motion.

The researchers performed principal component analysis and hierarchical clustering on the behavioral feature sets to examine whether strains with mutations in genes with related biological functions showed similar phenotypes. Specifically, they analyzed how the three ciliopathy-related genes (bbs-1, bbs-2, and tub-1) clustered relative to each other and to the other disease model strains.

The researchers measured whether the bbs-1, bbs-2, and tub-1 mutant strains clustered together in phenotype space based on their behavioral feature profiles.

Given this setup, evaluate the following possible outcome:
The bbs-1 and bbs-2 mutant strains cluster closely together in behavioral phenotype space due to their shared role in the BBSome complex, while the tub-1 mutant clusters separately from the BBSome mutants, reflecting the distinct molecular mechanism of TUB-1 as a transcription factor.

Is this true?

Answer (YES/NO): NO